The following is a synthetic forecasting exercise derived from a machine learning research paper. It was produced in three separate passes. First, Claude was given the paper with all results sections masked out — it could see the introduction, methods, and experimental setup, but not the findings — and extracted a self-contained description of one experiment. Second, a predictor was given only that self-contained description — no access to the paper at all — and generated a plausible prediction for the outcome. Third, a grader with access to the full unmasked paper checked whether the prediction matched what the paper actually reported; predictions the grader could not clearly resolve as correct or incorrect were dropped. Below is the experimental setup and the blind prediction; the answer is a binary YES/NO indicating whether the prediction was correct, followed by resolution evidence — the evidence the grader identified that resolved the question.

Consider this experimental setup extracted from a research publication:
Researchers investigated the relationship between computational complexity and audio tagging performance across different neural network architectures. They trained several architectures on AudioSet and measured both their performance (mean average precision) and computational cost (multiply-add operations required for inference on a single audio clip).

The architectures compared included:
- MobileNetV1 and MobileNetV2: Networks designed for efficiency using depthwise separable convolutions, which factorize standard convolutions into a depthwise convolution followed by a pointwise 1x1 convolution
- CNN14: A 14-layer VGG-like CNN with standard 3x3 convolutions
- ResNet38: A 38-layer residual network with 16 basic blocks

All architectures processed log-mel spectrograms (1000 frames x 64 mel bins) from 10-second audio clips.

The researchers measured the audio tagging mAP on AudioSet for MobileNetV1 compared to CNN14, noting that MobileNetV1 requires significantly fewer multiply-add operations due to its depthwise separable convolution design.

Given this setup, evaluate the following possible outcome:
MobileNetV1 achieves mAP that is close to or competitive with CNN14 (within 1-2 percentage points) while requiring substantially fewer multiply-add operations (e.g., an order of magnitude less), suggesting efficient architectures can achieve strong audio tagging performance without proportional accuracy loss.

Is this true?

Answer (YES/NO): NO